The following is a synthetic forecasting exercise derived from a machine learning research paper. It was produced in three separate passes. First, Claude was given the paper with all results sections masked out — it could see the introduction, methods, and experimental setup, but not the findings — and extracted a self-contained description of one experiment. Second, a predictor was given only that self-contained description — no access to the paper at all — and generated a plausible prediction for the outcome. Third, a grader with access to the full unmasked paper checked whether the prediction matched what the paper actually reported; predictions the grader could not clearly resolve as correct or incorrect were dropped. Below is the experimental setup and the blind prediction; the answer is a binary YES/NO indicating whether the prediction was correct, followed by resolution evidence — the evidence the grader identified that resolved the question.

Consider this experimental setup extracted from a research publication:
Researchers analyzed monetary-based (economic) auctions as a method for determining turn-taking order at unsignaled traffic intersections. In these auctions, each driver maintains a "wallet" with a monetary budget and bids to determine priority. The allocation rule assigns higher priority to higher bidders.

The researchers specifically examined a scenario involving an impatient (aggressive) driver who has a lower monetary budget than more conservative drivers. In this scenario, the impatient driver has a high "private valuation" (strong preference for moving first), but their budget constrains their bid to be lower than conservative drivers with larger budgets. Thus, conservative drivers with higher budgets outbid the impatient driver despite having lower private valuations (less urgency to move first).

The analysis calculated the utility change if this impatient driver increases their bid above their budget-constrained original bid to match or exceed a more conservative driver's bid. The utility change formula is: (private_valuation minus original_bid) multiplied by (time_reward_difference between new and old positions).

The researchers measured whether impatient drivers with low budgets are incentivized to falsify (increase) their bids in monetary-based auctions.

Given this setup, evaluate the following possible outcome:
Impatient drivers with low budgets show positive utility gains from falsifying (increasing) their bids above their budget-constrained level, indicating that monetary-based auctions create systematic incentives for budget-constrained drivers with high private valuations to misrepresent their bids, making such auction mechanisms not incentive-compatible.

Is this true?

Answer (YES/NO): YES